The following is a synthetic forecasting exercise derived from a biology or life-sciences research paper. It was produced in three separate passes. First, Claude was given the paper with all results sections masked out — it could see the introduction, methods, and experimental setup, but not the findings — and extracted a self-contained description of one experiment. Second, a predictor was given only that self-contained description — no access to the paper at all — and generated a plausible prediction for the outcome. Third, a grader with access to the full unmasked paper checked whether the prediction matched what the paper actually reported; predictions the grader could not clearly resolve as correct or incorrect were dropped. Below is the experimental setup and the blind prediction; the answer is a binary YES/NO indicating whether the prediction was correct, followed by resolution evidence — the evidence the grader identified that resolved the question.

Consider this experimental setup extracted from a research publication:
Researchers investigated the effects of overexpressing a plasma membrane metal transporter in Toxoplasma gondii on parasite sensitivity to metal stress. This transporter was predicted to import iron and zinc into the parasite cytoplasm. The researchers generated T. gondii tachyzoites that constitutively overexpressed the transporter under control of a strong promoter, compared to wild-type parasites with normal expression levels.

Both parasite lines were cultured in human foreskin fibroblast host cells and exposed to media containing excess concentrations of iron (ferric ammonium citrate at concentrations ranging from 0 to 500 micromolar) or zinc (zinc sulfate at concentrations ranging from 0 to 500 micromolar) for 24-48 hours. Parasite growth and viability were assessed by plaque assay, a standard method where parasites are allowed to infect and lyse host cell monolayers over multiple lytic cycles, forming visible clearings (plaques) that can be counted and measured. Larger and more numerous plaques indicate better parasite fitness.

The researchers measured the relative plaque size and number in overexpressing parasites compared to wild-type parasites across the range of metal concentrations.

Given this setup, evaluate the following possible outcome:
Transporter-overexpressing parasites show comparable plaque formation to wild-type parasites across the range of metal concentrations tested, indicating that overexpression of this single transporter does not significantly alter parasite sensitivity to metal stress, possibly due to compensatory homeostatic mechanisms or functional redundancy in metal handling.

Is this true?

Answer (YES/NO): NO